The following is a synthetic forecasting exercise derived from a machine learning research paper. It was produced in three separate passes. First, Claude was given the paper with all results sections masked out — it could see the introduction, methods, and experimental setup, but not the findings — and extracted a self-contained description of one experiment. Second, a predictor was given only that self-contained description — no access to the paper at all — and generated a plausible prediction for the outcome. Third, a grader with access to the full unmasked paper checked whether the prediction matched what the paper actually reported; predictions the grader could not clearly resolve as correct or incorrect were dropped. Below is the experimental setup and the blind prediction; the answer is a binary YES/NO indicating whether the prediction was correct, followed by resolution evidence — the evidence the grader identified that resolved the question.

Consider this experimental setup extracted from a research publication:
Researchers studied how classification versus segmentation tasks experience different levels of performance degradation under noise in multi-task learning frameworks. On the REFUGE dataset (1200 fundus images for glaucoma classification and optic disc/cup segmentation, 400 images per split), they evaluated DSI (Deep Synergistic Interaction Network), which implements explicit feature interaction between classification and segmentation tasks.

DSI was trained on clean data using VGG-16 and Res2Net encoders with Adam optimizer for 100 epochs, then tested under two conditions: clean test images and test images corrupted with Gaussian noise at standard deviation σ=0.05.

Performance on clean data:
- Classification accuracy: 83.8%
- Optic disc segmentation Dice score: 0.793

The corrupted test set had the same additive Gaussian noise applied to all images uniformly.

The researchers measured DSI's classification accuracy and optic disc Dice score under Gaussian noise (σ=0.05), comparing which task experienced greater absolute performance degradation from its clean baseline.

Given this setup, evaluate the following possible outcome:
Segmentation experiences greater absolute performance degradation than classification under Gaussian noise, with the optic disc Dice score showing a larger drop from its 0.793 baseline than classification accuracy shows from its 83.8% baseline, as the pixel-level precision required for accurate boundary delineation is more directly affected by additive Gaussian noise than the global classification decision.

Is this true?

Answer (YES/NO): YES